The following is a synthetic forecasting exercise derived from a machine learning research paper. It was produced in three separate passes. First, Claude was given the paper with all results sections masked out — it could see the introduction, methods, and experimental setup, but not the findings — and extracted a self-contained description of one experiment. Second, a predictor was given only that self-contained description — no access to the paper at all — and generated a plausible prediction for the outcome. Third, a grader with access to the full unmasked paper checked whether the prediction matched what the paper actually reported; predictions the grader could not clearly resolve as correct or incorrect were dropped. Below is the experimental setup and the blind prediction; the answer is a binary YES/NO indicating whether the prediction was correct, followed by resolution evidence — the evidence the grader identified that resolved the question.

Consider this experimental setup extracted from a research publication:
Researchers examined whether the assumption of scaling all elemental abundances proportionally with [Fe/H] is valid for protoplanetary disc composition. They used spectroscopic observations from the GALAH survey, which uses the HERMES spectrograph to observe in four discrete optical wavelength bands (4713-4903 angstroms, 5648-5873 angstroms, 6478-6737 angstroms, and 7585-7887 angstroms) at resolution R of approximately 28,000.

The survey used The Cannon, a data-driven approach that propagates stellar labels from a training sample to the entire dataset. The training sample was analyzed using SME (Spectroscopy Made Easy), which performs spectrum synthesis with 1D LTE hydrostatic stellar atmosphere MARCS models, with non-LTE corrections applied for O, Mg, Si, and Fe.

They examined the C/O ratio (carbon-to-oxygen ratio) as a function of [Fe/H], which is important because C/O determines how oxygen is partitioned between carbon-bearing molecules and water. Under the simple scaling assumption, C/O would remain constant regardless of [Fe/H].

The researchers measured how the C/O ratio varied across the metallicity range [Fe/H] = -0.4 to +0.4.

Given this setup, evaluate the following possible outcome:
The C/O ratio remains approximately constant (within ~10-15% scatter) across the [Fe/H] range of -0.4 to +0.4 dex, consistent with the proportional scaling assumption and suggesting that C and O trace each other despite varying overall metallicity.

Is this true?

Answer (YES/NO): NO